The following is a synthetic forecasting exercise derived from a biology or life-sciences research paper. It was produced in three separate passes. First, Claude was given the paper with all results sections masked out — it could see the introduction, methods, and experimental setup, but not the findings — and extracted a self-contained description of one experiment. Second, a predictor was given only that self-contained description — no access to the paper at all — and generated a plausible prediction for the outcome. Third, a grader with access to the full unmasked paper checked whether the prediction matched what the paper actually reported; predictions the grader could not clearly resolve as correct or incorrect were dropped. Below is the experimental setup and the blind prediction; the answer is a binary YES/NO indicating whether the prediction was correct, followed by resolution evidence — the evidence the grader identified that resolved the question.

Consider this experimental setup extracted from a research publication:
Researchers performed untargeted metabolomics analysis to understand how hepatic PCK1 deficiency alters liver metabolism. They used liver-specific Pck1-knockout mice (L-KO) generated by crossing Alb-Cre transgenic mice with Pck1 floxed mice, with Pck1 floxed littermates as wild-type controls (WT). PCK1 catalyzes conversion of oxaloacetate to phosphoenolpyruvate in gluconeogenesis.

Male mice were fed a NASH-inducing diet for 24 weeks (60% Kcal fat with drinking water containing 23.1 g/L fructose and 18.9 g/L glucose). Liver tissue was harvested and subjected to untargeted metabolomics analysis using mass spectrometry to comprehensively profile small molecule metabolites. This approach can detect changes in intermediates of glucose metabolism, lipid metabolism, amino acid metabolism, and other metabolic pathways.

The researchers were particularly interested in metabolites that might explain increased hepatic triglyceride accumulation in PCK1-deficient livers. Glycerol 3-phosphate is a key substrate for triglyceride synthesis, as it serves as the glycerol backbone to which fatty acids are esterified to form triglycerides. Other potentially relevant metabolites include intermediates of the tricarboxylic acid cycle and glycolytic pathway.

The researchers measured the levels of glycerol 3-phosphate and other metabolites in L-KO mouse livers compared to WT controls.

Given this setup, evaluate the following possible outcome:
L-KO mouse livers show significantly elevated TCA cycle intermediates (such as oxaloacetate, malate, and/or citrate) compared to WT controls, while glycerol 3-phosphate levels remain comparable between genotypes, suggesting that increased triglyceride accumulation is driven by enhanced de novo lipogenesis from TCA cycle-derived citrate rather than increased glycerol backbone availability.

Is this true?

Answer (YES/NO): NO